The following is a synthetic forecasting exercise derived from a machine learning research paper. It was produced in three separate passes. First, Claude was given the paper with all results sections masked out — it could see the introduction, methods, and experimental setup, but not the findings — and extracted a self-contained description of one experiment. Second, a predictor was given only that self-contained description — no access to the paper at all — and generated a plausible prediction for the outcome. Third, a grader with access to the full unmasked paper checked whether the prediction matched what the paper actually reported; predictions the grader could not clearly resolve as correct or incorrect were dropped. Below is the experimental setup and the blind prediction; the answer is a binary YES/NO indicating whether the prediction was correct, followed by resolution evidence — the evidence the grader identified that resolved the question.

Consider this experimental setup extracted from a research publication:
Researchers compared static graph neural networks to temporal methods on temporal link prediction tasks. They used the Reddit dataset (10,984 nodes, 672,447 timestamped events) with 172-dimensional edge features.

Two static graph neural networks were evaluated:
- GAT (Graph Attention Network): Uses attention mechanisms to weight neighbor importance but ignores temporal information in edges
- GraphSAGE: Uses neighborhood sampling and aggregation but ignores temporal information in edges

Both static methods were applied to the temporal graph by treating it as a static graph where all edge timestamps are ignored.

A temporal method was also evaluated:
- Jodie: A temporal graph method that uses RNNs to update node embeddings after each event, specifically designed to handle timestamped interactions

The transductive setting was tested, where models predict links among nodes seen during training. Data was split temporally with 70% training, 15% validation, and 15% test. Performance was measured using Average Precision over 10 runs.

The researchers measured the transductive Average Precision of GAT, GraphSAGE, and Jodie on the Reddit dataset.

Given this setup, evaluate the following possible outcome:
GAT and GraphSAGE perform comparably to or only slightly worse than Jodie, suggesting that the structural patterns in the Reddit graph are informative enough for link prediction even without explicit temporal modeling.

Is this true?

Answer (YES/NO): NO